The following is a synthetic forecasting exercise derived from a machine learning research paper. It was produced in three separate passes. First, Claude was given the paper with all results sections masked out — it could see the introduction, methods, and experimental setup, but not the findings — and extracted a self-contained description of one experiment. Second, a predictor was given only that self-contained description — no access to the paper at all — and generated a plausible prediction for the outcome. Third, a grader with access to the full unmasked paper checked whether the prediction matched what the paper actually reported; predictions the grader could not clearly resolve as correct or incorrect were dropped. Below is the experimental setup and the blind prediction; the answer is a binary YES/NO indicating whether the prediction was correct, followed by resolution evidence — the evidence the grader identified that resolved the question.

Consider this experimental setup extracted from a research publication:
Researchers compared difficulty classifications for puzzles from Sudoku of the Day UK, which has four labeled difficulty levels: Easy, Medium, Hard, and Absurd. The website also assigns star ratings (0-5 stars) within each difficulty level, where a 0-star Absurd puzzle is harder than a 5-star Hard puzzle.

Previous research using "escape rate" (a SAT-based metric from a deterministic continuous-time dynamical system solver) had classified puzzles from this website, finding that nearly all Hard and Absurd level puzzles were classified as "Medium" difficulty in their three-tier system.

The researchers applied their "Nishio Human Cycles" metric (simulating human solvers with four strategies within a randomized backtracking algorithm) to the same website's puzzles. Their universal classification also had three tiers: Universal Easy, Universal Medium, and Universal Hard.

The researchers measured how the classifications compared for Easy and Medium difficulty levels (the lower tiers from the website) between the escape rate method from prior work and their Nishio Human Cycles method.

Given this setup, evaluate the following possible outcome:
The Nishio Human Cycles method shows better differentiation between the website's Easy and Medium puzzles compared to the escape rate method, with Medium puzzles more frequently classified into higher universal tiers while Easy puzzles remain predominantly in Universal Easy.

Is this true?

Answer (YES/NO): NO